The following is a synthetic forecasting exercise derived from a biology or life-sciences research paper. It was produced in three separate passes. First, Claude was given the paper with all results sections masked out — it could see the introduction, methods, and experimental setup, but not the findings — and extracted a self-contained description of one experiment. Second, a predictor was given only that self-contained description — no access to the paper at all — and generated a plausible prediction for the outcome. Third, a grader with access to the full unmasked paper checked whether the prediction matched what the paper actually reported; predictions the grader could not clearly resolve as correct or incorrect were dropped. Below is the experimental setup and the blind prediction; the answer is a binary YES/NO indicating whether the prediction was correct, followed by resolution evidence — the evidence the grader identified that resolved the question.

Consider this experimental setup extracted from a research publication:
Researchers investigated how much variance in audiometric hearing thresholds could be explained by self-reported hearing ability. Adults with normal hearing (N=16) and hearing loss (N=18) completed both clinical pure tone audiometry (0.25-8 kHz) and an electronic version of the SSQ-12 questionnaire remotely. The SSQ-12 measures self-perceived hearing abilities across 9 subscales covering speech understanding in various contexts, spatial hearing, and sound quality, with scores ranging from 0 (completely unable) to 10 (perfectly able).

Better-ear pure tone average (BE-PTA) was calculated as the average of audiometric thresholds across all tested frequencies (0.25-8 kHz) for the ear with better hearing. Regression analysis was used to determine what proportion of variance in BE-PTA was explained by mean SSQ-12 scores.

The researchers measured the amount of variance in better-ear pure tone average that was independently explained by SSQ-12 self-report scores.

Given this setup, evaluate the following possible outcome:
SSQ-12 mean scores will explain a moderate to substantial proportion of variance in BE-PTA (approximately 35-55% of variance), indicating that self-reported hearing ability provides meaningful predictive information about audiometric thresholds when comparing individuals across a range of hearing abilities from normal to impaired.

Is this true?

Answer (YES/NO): NO